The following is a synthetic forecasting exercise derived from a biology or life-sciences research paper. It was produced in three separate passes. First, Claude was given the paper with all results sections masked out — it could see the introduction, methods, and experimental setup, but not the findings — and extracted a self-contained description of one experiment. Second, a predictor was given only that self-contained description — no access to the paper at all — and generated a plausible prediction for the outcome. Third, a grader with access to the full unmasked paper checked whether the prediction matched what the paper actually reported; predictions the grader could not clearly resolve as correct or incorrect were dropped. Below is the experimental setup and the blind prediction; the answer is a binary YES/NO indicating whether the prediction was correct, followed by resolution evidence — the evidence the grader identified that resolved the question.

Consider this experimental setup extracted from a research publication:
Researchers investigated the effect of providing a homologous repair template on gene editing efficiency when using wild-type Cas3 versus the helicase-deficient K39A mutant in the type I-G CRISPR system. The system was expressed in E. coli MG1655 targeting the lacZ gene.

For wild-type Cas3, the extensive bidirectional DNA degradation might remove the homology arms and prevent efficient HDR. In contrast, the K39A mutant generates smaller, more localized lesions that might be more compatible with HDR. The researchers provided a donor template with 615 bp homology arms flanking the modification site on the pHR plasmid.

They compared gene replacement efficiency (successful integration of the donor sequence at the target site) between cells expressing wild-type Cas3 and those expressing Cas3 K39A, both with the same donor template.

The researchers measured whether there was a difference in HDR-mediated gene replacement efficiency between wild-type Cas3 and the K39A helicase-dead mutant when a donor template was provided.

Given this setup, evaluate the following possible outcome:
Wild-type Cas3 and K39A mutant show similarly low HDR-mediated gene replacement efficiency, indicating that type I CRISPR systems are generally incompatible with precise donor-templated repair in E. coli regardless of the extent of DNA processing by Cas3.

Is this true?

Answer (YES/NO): NO